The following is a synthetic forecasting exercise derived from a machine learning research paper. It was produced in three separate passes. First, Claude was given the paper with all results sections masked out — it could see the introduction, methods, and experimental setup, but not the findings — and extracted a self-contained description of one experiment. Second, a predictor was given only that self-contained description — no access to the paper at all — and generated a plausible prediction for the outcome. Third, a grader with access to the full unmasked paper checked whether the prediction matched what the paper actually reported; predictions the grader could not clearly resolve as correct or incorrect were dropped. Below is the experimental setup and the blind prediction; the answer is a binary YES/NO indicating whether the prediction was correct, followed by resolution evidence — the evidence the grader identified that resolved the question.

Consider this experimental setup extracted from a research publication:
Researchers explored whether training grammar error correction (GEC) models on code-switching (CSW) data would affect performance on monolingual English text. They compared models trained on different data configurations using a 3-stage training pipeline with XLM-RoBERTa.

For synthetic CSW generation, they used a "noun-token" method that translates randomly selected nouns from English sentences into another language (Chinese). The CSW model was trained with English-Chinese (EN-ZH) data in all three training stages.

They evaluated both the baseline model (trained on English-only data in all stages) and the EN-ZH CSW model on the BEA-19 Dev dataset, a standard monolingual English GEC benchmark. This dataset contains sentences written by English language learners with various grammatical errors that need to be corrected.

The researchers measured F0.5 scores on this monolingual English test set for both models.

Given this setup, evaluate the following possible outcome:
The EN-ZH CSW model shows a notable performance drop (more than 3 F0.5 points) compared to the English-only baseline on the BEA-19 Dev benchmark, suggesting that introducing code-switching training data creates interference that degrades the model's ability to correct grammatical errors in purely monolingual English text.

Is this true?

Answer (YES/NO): NO